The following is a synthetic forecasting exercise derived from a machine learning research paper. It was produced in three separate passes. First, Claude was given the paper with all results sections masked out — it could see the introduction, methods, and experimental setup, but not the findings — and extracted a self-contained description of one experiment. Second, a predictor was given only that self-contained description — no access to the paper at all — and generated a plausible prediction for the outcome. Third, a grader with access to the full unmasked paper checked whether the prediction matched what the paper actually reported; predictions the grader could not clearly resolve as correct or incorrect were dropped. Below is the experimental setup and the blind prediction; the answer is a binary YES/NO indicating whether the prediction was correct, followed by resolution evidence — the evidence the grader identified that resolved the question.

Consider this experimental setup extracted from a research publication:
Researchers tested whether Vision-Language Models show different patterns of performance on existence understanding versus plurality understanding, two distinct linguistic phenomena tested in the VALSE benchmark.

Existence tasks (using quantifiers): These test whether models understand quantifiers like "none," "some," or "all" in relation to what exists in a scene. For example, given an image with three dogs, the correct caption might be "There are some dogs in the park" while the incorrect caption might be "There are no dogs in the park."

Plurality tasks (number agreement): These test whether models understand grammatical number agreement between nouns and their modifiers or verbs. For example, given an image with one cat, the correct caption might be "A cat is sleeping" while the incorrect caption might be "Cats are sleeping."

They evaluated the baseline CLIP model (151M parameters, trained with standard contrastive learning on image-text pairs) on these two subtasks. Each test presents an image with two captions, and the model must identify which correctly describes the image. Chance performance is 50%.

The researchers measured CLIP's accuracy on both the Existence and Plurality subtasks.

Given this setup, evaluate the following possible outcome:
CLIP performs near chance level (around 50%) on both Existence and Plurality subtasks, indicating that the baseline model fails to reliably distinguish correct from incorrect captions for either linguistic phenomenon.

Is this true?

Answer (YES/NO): NO